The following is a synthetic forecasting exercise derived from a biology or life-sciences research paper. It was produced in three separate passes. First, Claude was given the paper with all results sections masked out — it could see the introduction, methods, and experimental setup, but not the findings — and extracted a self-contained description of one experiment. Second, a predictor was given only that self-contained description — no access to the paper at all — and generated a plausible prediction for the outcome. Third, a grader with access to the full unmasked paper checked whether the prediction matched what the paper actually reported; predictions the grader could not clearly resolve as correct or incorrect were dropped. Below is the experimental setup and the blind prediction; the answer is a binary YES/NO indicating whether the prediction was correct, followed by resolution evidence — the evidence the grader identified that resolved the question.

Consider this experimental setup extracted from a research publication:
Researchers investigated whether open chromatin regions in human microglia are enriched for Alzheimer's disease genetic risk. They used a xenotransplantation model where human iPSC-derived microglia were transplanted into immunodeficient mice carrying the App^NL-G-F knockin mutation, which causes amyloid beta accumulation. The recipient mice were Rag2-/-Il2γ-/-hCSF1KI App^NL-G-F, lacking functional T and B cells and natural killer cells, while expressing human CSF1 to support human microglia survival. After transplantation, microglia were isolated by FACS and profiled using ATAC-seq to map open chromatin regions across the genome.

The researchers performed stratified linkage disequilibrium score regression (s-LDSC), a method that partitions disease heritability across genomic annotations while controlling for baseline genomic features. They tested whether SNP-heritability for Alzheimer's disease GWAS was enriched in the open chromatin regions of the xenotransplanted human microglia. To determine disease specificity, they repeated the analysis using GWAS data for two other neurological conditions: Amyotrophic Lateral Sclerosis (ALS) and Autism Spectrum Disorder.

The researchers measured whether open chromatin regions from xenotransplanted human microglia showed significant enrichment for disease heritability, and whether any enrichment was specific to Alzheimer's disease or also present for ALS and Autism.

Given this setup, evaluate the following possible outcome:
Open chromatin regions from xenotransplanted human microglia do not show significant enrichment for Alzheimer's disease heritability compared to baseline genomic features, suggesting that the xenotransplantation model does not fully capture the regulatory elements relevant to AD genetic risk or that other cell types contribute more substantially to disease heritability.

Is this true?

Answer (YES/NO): NO